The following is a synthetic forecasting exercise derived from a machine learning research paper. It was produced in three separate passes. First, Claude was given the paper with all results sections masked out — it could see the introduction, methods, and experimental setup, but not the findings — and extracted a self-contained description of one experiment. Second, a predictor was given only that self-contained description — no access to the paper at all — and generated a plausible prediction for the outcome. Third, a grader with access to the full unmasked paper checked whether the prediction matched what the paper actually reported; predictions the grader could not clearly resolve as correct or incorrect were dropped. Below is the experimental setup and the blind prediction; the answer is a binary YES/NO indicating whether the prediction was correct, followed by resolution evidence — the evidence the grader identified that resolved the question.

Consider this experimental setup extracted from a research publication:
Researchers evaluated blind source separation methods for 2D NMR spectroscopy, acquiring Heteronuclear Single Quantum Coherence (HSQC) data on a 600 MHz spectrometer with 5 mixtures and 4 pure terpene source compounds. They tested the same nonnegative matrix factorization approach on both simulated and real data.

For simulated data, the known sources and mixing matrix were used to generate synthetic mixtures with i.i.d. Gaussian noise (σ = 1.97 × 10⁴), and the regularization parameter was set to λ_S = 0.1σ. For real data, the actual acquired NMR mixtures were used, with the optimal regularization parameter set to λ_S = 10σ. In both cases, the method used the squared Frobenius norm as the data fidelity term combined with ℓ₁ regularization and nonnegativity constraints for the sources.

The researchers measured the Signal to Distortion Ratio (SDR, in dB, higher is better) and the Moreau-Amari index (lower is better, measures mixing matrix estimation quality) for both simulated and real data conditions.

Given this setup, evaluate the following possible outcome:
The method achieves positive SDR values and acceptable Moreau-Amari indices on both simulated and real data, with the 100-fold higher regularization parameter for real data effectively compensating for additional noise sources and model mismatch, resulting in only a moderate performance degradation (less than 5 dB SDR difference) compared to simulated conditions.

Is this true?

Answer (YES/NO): NO